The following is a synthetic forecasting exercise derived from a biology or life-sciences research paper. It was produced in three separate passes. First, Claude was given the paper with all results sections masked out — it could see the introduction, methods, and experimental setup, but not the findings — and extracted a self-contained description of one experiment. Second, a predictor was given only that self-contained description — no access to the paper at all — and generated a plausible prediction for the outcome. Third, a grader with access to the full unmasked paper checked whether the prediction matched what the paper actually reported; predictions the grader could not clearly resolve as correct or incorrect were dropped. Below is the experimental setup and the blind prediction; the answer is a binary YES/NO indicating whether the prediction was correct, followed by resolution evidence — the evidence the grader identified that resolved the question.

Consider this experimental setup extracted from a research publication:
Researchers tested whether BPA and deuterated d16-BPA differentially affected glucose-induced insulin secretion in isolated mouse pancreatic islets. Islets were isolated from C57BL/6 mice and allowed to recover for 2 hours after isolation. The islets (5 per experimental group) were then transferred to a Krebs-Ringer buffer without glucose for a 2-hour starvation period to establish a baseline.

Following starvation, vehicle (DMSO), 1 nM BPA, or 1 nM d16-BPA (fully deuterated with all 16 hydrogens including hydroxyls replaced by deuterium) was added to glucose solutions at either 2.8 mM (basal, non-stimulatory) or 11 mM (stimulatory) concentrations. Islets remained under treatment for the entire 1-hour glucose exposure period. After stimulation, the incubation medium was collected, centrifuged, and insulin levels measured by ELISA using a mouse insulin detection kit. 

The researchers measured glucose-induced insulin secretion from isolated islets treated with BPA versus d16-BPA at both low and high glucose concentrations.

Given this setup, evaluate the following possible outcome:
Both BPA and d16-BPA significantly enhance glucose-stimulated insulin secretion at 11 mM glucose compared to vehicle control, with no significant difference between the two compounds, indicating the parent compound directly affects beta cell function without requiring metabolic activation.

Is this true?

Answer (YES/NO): NO